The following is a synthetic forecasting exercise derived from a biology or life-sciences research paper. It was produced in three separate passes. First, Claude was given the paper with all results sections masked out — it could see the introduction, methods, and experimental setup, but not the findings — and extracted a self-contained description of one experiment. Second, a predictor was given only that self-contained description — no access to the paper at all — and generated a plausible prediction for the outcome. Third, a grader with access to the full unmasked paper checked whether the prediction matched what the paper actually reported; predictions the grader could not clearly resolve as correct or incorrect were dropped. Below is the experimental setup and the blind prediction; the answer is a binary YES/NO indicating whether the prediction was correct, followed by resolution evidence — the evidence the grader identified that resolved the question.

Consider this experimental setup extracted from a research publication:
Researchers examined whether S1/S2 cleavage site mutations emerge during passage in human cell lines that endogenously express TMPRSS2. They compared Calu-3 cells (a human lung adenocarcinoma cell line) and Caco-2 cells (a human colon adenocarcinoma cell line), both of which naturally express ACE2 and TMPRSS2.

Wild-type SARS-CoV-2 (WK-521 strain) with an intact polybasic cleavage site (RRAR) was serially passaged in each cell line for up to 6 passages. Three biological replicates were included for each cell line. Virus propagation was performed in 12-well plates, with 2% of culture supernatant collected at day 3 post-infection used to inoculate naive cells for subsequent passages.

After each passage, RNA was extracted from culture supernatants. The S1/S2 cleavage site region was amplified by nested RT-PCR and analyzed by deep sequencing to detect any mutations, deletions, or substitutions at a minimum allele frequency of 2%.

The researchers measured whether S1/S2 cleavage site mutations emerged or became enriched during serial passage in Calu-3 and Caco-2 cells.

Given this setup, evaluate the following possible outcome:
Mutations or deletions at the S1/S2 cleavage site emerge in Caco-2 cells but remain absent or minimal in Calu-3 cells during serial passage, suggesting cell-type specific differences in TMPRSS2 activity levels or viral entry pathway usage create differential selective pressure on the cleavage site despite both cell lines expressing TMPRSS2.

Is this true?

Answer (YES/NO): NO